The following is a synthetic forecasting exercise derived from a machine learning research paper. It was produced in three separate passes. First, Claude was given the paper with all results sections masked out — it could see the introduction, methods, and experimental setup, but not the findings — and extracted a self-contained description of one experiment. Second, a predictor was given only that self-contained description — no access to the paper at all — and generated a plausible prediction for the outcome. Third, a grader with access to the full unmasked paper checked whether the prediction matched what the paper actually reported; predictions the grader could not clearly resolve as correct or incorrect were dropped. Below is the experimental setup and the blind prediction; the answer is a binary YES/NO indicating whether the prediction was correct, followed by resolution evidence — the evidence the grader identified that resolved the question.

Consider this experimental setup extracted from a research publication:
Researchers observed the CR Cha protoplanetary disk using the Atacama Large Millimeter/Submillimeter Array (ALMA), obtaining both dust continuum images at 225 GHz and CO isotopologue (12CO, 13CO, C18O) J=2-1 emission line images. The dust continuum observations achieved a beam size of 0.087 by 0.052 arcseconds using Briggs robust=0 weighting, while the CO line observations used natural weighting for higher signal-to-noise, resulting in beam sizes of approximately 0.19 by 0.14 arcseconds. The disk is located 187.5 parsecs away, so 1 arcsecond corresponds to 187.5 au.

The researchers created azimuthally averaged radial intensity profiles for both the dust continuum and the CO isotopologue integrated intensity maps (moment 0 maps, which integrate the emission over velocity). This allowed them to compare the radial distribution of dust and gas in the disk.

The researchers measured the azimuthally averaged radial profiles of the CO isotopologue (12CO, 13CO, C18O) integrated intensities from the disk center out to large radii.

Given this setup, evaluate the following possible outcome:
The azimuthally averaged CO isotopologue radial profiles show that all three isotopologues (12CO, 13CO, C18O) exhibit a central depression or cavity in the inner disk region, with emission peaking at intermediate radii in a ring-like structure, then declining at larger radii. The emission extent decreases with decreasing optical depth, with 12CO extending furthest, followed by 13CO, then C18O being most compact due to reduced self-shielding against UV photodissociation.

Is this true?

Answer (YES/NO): NO